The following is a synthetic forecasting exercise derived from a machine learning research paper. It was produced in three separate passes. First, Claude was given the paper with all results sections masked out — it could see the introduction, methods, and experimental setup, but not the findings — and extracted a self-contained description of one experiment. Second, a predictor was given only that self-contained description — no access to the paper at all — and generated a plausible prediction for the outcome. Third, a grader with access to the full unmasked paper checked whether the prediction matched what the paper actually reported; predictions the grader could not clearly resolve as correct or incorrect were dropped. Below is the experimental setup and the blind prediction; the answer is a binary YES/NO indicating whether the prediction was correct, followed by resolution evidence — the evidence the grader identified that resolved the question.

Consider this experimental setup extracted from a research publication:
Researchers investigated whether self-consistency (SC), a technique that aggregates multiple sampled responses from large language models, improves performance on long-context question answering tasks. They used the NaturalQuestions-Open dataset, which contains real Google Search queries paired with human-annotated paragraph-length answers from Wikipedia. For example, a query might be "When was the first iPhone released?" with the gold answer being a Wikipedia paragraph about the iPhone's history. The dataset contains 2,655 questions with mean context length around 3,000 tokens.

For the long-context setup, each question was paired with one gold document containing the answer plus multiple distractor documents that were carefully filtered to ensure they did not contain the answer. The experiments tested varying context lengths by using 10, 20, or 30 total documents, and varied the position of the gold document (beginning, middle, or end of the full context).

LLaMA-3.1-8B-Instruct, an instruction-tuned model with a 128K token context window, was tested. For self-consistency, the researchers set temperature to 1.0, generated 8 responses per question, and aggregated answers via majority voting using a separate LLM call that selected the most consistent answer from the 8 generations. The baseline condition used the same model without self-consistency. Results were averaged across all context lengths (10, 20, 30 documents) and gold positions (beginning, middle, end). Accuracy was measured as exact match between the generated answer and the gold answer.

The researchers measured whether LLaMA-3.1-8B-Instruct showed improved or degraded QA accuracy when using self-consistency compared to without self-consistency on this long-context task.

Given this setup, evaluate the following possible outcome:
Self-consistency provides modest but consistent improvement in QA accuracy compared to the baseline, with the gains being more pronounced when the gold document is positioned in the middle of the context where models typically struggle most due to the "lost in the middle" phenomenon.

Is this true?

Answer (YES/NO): NO